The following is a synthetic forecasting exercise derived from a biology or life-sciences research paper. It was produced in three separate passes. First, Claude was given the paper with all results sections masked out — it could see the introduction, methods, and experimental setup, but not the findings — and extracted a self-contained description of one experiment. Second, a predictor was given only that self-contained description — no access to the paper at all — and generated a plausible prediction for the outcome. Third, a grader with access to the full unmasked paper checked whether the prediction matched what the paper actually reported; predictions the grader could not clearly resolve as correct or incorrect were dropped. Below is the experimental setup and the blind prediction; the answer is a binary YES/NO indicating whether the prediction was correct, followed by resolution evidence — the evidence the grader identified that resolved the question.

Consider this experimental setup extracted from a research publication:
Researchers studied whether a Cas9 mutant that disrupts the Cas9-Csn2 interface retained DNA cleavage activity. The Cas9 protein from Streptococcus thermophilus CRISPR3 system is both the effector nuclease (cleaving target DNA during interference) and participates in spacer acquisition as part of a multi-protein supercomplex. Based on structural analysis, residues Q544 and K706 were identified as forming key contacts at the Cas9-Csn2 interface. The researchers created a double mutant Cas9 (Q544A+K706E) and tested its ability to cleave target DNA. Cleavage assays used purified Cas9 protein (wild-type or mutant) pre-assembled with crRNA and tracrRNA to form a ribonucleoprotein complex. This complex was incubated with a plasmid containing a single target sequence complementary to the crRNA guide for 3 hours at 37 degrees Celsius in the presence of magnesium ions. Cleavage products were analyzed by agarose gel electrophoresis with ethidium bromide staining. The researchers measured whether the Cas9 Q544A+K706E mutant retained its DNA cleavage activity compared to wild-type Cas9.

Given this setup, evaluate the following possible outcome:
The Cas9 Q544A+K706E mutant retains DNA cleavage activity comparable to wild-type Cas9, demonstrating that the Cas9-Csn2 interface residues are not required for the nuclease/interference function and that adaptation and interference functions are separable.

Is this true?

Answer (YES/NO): YES